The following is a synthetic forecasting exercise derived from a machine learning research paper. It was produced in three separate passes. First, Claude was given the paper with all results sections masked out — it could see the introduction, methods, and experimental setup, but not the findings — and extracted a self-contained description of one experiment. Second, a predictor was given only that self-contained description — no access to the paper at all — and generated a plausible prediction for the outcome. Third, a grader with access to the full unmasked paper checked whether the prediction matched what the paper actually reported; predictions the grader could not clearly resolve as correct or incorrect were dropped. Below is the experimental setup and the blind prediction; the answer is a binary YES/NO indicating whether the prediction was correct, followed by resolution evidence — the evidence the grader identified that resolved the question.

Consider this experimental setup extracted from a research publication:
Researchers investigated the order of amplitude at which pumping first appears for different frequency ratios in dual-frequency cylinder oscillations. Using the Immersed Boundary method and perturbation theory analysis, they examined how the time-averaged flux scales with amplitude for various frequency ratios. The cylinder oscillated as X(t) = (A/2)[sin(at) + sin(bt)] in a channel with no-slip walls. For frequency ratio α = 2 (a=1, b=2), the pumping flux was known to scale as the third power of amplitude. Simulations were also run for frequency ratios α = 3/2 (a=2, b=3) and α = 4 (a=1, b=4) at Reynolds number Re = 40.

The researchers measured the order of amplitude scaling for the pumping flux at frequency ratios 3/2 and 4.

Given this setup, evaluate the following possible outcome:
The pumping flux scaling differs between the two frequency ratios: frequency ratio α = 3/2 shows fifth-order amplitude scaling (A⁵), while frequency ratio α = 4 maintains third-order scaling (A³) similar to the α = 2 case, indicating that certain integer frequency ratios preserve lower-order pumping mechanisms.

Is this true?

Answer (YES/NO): NO